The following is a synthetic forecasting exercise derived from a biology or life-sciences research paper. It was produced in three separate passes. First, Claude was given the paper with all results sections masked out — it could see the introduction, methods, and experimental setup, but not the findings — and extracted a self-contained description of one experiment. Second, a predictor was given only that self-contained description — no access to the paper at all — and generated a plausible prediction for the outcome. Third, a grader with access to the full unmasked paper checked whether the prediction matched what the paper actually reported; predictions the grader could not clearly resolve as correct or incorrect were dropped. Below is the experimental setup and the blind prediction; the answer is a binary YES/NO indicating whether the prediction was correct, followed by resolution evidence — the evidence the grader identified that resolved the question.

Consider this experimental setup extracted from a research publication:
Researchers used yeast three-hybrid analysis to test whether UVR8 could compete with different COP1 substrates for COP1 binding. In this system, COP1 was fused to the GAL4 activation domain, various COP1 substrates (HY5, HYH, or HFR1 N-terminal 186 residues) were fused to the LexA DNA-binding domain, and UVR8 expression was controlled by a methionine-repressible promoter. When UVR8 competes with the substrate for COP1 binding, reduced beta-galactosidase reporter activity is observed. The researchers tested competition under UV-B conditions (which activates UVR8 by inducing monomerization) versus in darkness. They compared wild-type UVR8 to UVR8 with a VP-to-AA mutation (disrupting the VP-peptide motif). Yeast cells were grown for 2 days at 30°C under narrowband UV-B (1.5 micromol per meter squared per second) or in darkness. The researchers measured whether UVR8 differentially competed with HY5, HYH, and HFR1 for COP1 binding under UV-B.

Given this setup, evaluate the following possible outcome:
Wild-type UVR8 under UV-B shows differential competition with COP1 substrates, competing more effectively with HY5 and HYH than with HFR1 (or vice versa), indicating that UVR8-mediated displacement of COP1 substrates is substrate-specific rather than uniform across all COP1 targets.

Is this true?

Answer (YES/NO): NO